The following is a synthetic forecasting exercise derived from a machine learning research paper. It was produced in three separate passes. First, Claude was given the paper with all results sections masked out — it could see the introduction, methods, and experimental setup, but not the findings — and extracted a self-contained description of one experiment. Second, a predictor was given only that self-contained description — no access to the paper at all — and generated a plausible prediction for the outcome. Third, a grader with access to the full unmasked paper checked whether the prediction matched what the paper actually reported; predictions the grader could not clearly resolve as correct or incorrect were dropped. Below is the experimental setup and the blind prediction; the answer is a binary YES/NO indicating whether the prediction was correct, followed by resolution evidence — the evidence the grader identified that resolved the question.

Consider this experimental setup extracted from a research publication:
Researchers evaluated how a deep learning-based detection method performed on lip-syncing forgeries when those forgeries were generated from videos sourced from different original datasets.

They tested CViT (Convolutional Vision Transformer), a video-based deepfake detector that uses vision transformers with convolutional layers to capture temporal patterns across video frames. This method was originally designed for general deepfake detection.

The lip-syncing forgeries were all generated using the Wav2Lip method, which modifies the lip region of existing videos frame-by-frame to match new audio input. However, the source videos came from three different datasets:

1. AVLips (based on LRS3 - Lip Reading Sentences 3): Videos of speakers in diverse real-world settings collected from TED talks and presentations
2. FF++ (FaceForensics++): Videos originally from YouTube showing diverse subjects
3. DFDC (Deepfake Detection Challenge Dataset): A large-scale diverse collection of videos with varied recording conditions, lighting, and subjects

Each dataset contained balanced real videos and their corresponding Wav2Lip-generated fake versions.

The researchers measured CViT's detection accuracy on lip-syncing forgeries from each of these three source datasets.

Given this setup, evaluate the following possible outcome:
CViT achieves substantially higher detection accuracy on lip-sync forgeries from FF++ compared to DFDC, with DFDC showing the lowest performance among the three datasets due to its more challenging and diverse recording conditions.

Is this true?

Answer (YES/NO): NO